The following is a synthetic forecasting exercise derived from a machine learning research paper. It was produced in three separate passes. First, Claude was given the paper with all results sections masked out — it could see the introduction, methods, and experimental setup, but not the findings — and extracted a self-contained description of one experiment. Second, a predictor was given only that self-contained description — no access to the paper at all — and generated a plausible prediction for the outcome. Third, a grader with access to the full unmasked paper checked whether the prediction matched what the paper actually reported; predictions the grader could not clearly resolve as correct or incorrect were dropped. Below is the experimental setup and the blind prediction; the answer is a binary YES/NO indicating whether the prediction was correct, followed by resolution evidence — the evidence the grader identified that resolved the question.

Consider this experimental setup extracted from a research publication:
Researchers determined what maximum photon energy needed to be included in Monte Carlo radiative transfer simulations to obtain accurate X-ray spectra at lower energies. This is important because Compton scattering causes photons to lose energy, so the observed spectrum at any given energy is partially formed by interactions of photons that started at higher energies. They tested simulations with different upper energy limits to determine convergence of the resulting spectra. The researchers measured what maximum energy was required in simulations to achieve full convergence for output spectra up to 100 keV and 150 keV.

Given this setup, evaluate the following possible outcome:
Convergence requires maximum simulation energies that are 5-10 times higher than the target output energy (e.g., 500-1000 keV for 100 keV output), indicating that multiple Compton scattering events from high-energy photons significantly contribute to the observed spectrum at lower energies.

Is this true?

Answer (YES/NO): NO